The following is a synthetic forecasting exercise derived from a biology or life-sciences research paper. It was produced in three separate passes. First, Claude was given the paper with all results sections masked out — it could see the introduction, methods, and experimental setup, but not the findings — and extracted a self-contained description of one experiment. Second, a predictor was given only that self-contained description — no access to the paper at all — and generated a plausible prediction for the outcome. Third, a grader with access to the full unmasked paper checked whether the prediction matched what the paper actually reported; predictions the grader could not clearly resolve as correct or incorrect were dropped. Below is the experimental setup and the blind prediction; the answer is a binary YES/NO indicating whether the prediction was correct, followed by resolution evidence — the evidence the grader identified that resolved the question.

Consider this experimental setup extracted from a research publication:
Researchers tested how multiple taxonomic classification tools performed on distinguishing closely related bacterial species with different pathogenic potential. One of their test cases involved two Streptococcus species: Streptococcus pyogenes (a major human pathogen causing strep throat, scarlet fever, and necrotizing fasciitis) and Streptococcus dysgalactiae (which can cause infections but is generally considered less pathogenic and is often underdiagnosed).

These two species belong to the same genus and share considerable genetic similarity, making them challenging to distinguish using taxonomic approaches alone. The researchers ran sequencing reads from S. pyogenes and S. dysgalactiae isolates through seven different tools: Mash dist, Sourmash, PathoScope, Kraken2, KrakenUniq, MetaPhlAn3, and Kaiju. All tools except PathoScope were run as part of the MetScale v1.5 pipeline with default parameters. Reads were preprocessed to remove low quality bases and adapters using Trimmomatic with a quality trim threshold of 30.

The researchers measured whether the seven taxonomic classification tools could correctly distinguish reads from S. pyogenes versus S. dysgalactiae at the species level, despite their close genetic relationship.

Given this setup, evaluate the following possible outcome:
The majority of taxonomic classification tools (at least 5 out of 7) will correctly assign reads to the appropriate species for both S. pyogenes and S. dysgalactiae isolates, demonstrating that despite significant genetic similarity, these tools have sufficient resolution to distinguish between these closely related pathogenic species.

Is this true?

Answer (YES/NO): YES